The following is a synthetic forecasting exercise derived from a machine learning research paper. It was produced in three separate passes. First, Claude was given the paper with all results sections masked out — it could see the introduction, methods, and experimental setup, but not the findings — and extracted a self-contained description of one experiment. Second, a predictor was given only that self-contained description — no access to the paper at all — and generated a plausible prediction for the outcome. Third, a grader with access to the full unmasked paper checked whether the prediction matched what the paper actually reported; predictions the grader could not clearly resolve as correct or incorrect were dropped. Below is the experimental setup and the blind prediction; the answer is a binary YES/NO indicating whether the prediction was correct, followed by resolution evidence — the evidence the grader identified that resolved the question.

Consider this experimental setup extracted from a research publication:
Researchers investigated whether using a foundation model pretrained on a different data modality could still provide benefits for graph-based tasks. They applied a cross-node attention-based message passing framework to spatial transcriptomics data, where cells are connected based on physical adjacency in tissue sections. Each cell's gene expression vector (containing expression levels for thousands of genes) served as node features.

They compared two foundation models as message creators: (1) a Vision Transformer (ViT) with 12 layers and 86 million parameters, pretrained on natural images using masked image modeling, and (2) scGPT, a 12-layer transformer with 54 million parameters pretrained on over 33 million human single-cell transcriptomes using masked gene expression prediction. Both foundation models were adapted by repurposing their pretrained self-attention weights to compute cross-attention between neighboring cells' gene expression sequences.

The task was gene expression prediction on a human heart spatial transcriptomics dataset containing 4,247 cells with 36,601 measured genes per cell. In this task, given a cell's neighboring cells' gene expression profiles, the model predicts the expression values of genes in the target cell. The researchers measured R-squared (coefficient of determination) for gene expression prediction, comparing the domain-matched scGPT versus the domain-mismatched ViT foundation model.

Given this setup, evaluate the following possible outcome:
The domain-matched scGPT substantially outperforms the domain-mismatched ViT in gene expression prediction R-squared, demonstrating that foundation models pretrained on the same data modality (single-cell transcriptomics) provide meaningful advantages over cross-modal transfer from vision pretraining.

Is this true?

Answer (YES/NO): YES